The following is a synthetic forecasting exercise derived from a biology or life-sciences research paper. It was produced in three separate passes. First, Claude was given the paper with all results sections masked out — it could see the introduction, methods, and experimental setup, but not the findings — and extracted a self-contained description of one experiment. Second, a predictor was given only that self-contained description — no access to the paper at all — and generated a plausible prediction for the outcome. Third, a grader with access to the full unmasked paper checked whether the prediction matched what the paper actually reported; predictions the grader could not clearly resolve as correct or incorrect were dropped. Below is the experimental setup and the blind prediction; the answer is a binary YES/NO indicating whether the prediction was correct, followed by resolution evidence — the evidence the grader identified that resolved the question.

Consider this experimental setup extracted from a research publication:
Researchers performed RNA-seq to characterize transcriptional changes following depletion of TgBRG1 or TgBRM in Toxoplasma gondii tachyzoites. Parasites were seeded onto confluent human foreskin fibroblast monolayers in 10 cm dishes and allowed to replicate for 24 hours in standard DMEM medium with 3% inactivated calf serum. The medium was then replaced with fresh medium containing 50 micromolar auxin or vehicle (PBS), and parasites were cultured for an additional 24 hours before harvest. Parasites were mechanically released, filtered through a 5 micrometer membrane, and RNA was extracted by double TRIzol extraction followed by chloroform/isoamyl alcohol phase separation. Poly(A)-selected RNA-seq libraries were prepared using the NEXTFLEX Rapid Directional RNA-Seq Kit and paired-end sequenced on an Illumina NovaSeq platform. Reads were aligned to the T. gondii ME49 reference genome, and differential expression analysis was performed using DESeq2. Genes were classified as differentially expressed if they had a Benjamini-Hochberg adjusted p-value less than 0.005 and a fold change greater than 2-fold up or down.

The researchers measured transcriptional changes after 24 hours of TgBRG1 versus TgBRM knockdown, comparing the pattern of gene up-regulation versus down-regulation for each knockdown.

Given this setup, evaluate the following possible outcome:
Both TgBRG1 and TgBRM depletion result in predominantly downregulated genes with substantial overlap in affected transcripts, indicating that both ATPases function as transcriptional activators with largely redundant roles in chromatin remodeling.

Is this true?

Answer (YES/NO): NO